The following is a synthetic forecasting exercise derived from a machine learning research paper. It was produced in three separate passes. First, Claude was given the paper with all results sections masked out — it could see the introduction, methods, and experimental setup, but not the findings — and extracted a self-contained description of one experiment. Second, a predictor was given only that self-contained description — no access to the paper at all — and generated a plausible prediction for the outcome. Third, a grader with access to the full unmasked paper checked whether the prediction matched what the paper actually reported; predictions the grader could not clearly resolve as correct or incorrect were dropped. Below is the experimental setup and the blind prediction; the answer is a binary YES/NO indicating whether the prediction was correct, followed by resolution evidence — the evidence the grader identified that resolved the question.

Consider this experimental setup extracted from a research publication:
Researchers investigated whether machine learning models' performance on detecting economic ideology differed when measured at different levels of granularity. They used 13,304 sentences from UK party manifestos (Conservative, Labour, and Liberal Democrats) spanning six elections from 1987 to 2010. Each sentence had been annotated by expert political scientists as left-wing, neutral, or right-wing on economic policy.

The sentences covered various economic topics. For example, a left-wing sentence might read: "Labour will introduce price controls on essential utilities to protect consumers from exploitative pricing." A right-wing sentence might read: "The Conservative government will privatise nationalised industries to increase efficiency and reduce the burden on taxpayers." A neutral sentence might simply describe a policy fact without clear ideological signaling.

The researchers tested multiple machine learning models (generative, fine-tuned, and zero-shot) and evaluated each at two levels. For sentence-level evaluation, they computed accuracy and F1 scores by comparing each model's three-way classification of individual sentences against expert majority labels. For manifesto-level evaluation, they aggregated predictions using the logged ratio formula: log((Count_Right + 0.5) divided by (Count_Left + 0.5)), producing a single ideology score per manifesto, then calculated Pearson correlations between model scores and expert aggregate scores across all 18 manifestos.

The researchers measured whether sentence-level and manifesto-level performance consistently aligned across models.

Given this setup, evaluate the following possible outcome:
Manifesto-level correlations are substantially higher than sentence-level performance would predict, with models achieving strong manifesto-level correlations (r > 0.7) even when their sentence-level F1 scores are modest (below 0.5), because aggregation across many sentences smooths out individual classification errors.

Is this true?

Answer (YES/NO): NO